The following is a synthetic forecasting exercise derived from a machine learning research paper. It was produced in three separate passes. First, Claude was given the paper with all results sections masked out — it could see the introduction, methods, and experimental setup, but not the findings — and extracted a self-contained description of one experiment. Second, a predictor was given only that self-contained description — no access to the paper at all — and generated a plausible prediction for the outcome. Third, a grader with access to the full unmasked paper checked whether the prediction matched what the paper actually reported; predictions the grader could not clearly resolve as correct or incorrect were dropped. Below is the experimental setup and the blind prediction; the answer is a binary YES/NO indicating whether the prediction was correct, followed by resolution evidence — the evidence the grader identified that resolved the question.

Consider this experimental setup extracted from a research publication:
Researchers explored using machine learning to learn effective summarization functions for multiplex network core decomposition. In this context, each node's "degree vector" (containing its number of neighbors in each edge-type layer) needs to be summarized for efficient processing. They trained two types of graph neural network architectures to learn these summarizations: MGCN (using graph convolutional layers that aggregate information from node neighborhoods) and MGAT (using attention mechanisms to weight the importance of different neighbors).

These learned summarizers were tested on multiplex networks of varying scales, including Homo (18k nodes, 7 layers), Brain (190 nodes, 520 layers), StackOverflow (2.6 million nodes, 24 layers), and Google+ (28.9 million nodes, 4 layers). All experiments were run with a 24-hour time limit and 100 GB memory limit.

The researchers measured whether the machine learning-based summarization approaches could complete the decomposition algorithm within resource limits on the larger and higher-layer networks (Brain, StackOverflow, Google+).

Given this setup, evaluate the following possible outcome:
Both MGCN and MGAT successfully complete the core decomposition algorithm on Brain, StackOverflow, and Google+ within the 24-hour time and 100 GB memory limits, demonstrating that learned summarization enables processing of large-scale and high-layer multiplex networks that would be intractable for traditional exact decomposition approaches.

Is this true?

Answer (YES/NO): NO